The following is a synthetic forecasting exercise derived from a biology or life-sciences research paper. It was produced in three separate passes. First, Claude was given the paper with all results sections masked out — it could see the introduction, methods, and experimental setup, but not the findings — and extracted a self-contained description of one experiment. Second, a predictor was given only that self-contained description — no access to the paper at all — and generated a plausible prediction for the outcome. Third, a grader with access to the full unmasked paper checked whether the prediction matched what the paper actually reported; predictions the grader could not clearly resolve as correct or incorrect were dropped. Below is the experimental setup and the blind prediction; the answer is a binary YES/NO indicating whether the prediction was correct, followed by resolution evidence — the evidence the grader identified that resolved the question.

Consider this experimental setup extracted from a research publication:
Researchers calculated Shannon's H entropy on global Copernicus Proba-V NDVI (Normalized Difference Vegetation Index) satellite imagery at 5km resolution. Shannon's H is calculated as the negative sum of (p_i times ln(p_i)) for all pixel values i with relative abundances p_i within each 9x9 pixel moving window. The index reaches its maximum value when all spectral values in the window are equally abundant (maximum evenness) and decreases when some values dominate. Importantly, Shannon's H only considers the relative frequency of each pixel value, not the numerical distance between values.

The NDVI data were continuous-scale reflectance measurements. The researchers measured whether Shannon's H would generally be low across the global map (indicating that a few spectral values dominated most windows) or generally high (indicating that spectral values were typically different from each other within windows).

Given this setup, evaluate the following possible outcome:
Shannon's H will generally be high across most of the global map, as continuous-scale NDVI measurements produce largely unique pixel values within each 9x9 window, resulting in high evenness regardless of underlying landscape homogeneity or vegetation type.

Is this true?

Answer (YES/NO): YES